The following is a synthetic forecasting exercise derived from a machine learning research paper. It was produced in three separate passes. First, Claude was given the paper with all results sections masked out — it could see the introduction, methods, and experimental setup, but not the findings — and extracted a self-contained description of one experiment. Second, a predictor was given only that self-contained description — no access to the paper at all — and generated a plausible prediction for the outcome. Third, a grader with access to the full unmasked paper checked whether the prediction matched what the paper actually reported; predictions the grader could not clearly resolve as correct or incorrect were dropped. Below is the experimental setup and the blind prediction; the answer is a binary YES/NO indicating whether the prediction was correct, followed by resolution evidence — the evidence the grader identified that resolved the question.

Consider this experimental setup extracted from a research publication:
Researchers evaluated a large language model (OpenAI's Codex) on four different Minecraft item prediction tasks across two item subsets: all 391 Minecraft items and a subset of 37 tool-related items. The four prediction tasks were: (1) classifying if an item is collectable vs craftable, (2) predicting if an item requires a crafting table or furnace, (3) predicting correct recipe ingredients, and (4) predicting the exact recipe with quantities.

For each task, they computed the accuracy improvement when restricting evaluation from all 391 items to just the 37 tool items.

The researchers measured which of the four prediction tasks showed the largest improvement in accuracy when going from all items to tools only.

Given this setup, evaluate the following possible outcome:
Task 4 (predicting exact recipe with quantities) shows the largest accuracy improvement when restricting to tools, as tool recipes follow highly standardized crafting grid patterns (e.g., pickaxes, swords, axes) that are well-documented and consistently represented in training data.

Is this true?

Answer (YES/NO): NO